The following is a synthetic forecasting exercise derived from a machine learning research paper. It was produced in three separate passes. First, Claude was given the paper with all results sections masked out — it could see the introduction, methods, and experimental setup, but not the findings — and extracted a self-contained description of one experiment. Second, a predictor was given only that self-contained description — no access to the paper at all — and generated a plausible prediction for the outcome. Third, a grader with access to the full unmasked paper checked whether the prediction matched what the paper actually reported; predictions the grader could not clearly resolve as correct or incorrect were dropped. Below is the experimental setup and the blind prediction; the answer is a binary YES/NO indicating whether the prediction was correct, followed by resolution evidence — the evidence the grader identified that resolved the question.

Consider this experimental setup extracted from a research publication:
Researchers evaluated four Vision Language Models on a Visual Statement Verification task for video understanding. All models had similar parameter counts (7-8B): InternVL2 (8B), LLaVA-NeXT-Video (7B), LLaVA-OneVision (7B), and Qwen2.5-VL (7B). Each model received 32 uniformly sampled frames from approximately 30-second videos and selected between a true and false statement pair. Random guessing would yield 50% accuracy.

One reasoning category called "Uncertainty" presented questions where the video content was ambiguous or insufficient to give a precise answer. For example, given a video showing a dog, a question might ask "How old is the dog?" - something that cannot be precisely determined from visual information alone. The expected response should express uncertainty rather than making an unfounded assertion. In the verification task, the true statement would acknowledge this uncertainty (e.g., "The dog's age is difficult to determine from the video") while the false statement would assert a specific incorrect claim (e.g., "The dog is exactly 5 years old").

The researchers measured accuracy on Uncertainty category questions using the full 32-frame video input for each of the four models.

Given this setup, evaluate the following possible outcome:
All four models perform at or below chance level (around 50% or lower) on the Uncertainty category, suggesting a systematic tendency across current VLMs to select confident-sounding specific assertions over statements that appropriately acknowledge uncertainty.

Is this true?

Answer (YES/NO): NO